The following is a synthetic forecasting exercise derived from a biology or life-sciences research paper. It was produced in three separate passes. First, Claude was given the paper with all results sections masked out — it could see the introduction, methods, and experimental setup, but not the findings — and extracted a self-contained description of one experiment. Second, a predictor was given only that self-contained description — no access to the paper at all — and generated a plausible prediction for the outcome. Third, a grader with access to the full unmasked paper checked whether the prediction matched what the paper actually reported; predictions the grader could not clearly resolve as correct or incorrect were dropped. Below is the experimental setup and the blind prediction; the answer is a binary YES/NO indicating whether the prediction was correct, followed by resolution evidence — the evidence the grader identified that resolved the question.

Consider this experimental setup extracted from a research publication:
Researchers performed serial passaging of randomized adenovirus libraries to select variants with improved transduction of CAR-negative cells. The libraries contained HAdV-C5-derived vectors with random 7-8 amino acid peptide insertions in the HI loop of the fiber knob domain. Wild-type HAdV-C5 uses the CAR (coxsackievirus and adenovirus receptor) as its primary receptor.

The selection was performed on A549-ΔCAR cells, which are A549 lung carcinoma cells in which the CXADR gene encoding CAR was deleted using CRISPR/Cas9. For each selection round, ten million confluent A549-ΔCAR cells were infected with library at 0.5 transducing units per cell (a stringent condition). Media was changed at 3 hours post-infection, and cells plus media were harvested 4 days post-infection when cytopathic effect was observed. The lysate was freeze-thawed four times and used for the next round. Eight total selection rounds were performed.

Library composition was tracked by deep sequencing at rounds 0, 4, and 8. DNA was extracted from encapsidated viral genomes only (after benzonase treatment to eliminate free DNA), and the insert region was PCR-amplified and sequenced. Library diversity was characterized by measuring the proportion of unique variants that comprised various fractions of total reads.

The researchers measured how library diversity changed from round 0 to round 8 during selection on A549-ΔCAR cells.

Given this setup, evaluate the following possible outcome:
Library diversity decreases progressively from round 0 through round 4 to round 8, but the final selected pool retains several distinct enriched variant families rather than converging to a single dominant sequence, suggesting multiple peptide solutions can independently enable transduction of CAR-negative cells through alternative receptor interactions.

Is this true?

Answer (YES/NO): NO